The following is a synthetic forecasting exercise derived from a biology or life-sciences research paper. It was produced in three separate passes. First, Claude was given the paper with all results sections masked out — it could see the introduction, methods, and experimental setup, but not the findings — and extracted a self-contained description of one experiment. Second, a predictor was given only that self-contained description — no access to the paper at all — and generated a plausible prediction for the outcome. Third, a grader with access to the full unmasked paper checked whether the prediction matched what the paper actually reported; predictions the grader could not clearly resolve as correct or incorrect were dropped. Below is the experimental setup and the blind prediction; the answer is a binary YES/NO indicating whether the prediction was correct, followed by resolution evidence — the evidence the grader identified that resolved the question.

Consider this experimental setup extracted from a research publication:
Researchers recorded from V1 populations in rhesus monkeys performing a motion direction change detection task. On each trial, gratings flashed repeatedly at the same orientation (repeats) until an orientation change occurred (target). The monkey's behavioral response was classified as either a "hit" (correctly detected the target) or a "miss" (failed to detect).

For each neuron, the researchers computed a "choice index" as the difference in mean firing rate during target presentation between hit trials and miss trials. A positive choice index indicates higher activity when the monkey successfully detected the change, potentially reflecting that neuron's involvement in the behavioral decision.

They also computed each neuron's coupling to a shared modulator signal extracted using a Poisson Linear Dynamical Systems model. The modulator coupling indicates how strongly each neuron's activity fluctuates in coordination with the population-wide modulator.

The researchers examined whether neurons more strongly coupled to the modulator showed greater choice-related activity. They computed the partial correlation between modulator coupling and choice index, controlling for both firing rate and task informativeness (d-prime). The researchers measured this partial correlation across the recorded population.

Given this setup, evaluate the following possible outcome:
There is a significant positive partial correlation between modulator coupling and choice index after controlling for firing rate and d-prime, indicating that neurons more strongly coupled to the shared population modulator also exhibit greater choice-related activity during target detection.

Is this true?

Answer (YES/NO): YES